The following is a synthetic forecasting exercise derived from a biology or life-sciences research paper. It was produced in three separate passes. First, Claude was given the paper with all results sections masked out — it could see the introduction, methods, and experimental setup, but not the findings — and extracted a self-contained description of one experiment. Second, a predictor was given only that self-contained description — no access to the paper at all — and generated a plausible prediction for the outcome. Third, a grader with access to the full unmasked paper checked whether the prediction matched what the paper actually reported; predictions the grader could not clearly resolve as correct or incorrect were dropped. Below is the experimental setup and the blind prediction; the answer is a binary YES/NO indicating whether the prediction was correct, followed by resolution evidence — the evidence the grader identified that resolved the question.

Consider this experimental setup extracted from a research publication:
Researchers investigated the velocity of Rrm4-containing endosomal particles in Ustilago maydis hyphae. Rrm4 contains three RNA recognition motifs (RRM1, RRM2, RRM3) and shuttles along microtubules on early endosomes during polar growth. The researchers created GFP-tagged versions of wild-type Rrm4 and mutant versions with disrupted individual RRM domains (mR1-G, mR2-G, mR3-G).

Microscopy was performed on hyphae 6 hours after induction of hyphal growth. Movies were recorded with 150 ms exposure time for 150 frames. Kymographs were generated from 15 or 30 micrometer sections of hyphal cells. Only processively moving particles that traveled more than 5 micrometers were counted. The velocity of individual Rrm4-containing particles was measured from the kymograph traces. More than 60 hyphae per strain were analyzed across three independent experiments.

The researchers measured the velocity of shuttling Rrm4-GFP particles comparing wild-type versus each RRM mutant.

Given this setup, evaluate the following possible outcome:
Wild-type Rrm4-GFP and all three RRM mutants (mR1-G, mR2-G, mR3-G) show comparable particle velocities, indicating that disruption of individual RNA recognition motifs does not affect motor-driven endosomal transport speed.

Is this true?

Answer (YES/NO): NO